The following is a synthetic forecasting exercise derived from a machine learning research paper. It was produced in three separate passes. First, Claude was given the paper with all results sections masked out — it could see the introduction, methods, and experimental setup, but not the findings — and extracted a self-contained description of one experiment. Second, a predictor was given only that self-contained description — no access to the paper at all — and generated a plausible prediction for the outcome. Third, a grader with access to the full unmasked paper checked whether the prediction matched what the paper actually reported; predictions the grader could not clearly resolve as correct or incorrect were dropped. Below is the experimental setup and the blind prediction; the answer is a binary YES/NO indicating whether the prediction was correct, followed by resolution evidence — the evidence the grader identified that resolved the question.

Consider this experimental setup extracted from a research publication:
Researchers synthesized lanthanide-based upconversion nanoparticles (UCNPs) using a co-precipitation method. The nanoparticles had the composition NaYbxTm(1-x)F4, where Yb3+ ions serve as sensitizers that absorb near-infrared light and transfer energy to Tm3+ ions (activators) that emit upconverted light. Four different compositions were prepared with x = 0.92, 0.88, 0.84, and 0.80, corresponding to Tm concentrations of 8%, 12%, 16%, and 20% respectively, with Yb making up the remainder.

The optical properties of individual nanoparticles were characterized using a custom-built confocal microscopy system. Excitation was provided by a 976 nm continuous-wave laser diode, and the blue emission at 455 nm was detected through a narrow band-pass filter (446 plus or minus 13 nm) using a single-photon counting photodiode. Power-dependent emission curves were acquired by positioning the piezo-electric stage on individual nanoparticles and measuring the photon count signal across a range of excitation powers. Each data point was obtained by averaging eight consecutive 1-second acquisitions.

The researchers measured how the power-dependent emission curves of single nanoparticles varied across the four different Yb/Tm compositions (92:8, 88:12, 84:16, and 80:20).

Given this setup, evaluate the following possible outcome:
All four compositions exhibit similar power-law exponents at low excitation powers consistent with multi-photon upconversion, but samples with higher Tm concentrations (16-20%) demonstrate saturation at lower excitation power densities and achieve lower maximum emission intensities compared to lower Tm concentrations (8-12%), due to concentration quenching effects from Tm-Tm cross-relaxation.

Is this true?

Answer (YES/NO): NO